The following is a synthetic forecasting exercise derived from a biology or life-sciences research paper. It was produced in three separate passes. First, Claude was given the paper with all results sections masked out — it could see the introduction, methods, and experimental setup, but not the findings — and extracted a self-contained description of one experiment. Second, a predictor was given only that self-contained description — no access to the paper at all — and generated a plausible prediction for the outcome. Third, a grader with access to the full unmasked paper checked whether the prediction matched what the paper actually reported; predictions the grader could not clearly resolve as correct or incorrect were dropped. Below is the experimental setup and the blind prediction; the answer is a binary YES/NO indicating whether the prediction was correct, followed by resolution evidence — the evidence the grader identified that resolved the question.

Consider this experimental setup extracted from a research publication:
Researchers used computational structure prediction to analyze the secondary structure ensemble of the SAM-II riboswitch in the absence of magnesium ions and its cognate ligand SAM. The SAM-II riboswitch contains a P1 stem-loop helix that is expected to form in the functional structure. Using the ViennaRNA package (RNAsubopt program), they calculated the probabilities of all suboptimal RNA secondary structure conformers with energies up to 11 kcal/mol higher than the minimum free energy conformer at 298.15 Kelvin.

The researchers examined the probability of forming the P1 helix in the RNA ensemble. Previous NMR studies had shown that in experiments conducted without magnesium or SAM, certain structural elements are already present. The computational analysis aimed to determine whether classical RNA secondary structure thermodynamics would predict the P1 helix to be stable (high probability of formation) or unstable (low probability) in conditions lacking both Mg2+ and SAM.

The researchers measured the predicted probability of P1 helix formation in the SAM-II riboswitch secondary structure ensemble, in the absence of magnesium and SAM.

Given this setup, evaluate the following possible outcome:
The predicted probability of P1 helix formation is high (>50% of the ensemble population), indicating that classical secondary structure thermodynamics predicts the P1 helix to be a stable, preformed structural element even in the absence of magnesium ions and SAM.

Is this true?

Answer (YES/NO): YES